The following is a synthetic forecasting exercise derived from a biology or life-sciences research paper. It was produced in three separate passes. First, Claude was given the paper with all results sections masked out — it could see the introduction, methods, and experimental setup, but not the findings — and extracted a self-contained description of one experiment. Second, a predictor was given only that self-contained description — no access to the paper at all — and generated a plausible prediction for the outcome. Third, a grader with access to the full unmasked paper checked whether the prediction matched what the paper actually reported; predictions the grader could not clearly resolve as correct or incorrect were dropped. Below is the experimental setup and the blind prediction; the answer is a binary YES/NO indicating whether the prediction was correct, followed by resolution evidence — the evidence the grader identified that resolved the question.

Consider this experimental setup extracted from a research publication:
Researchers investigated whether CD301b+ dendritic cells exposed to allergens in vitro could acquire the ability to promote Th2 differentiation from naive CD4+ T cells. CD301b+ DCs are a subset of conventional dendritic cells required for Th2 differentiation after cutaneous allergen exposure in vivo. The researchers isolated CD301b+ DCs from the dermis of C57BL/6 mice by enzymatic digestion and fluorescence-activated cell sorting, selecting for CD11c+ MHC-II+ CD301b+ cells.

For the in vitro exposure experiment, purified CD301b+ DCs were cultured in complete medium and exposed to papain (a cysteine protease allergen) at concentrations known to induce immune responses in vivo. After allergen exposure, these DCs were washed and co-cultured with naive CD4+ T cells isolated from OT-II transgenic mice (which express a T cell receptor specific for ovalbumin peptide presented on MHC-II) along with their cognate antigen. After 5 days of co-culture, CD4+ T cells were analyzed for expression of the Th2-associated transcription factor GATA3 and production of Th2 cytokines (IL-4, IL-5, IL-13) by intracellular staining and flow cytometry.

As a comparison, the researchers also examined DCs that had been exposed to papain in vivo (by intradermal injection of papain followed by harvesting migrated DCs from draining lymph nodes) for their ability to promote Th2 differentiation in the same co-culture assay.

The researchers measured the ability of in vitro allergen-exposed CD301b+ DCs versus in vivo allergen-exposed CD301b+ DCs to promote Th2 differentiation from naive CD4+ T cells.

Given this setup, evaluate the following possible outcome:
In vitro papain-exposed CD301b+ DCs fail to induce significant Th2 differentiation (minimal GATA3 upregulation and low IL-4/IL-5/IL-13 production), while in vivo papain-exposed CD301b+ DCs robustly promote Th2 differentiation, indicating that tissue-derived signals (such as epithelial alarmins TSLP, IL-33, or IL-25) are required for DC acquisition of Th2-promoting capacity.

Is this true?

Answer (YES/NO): NO